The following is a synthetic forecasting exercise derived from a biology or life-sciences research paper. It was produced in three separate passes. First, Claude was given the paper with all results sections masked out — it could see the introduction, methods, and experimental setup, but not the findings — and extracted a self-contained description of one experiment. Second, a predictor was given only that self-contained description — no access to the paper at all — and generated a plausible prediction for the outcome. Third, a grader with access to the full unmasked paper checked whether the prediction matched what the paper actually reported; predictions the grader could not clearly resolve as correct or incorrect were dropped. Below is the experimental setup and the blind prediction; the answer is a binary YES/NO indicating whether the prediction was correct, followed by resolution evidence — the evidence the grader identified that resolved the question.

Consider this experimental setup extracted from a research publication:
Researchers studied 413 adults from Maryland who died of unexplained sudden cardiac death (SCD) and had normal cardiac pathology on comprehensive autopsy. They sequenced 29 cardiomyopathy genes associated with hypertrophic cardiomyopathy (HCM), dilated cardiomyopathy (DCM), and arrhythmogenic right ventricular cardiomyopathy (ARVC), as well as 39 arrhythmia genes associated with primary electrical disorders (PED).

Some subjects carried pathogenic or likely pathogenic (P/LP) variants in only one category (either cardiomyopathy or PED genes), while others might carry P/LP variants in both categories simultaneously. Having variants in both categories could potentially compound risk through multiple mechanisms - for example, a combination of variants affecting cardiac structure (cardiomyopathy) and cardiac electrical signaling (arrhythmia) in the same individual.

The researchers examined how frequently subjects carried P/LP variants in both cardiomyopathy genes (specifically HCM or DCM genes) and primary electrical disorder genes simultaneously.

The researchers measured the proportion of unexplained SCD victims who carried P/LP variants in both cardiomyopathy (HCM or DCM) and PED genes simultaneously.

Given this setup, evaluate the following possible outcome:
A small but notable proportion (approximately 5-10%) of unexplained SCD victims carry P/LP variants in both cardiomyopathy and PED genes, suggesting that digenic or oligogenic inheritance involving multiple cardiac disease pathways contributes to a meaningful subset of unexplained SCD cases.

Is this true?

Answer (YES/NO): NO